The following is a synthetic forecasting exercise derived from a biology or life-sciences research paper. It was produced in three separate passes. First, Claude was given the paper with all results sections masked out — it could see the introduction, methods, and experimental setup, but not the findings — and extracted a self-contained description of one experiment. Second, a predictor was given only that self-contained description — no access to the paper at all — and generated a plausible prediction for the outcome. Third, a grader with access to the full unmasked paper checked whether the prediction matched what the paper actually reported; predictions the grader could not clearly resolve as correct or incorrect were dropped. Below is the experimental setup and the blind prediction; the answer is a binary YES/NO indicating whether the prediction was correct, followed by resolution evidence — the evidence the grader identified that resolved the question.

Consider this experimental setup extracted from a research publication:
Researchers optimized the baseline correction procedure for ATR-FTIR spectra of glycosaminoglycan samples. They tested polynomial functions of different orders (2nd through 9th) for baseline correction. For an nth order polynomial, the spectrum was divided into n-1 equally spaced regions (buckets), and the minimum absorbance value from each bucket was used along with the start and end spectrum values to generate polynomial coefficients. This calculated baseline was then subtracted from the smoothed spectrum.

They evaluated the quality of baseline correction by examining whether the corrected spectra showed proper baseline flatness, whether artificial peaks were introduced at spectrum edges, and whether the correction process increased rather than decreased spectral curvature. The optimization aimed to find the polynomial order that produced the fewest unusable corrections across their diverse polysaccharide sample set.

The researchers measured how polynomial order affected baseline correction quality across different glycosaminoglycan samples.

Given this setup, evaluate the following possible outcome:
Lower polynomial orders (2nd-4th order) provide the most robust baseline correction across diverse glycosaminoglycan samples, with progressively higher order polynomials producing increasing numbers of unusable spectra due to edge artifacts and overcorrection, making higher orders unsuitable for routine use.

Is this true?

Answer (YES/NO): NO